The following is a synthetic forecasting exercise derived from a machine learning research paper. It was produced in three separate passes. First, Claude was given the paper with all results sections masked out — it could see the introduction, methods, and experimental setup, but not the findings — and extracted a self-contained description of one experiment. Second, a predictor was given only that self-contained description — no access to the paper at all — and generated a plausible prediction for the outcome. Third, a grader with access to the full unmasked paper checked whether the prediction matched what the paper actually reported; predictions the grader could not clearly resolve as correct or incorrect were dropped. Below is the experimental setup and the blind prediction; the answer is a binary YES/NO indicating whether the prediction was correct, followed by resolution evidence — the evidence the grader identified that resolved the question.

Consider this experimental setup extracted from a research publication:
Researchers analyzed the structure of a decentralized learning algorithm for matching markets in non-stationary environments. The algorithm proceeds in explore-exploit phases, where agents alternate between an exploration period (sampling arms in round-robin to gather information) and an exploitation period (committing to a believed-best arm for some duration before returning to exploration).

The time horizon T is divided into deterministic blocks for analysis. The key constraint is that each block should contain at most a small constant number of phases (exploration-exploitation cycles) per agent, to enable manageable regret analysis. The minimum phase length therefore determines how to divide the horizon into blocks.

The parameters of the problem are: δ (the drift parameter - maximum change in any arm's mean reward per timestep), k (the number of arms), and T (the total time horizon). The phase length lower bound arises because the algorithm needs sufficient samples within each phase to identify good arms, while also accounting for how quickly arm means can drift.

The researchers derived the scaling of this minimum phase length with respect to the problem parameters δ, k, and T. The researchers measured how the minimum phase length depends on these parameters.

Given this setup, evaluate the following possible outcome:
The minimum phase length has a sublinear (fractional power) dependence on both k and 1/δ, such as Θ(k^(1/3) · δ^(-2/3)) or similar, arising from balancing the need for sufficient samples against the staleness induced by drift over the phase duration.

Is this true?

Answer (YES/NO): YES